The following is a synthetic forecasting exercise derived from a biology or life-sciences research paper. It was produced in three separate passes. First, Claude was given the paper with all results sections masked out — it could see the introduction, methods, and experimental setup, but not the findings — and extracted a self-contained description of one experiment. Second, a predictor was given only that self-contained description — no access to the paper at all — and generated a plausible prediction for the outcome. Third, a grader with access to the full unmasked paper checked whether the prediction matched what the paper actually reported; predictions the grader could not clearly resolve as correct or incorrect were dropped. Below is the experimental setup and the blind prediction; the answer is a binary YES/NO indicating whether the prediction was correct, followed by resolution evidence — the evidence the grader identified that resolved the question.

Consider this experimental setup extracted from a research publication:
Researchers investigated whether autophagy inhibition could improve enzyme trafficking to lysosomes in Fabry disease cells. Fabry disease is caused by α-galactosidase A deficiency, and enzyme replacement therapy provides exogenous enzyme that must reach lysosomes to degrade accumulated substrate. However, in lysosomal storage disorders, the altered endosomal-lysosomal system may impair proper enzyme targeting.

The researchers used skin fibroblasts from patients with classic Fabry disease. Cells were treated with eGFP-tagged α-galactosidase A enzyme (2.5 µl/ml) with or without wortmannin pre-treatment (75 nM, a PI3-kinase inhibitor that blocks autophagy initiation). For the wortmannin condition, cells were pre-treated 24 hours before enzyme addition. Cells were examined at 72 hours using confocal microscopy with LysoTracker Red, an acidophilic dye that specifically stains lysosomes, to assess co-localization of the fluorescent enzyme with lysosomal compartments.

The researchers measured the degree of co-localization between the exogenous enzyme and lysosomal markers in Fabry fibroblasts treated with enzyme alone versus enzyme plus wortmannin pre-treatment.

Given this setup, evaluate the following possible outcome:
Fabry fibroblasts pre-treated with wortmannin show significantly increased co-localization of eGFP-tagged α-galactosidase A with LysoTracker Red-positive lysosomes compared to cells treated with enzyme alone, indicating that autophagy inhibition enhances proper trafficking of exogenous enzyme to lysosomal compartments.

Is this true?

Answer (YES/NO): YES